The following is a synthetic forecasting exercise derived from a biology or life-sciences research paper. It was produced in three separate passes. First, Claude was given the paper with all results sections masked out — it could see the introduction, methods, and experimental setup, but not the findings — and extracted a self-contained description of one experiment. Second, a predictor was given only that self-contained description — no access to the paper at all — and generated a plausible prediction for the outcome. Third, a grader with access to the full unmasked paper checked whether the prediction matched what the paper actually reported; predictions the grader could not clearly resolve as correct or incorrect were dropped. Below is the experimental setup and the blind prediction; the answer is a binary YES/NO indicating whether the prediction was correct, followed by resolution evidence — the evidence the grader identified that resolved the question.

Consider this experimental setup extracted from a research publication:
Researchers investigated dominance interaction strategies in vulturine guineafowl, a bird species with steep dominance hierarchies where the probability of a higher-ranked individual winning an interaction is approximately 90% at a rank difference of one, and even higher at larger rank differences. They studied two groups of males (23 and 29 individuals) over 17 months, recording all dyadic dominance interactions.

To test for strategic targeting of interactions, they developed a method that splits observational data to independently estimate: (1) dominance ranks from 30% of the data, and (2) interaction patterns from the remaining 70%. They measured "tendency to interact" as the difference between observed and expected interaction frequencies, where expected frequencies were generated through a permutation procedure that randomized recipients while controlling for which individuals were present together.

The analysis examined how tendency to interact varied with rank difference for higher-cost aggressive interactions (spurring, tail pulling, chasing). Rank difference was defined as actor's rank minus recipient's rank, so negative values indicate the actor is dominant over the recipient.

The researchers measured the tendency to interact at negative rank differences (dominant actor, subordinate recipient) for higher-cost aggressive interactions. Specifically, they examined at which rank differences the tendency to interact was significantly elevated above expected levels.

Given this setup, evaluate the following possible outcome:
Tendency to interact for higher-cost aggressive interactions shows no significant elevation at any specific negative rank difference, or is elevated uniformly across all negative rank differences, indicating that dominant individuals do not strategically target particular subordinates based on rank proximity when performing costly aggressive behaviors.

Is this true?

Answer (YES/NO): NO